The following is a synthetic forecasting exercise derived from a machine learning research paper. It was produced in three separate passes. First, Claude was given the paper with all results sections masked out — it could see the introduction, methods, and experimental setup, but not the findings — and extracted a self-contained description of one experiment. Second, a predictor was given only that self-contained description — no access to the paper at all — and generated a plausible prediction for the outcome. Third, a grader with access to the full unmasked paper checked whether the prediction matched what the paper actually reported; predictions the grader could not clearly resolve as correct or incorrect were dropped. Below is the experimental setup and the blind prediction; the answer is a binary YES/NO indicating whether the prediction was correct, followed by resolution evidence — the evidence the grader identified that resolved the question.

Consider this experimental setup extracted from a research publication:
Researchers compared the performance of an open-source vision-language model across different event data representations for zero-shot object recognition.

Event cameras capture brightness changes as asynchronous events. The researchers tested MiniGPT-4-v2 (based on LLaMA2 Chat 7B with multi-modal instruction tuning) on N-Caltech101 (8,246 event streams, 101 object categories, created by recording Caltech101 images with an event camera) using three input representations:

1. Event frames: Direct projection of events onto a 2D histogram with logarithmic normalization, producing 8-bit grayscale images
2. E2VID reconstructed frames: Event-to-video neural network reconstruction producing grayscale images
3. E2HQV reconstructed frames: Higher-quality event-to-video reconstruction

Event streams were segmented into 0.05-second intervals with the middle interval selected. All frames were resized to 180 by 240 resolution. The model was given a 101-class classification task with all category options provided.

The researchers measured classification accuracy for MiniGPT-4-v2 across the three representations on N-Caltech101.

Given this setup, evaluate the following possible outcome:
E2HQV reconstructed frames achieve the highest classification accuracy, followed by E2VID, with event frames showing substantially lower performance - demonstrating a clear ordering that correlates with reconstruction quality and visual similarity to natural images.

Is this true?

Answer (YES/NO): NO